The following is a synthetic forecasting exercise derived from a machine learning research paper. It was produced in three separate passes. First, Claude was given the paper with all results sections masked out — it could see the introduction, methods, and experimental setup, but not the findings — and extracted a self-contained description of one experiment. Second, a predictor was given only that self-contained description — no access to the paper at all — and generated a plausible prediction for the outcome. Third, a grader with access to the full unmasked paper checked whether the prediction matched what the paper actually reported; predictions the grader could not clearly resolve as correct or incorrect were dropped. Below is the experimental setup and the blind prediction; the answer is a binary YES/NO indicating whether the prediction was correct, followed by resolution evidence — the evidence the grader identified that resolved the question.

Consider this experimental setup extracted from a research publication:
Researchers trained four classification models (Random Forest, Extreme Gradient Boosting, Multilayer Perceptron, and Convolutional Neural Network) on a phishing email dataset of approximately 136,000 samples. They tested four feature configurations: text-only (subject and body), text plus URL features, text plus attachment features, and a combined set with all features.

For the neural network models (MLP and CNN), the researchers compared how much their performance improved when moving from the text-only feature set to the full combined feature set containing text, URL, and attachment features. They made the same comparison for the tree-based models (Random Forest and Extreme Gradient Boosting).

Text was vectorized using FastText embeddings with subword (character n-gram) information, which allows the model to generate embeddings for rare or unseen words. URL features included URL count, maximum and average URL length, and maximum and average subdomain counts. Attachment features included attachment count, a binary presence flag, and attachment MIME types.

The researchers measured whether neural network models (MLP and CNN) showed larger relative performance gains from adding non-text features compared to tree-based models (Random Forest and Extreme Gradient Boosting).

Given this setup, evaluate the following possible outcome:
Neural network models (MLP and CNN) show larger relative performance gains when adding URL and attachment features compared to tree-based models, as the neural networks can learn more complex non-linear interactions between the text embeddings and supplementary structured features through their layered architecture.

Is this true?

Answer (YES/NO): NO